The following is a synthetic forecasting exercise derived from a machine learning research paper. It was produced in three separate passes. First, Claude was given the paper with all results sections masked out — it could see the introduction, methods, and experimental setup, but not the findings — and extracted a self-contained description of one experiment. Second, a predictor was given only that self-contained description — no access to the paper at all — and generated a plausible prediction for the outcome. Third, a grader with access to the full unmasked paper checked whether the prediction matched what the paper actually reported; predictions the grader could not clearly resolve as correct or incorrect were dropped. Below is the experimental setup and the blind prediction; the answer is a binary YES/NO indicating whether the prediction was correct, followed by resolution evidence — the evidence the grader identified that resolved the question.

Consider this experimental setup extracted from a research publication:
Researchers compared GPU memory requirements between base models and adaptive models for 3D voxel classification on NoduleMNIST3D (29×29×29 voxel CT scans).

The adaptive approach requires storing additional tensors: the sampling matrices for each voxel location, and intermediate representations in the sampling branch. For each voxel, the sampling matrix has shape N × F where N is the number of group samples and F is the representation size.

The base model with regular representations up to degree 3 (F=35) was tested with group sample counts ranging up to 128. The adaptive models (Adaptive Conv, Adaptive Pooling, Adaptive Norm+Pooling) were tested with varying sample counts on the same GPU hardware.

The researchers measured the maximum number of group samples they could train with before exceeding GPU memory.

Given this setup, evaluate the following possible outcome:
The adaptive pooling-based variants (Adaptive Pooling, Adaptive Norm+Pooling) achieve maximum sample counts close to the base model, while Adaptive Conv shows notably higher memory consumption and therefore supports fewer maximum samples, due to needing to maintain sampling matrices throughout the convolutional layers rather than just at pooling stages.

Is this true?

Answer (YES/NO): NO